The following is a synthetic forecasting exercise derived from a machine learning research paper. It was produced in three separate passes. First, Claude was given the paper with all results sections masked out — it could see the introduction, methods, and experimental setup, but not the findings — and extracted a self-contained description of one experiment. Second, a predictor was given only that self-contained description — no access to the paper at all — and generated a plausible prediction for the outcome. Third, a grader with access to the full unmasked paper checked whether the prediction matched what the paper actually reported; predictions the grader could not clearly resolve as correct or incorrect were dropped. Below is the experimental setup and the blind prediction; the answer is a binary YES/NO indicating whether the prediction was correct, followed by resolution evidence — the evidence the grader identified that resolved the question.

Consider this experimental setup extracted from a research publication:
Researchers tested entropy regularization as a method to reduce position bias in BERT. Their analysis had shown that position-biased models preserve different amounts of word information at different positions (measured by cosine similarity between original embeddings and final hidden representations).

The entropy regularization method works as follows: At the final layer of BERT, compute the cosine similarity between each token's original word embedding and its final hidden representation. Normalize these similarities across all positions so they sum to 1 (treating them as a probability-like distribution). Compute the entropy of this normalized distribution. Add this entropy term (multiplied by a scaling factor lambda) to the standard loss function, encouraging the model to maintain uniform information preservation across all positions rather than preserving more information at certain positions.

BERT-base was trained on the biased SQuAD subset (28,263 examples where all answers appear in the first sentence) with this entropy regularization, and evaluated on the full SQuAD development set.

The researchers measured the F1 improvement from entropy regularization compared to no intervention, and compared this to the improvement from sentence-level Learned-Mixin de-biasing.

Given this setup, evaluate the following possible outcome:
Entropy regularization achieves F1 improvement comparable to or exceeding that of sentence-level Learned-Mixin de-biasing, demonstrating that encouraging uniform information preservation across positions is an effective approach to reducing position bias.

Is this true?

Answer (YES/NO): NO